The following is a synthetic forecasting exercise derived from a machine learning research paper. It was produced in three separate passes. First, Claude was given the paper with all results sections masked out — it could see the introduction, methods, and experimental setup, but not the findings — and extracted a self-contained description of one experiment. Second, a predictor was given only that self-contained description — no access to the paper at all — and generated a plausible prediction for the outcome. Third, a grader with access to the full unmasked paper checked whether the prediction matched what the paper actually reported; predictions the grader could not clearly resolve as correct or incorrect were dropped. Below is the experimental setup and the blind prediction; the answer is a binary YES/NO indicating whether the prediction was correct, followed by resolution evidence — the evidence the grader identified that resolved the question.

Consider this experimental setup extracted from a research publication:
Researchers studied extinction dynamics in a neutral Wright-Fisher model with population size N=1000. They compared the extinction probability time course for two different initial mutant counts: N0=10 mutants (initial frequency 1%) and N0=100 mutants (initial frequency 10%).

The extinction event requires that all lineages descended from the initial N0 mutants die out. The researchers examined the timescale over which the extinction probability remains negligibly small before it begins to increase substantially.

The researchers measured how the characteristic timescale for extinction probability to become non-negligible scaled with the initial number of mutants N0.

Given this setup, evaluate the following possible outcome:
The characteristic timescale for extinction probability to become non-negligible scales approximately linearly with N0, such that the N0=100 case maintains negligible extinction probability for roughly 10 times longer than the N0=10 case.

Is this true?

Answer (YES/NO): YES